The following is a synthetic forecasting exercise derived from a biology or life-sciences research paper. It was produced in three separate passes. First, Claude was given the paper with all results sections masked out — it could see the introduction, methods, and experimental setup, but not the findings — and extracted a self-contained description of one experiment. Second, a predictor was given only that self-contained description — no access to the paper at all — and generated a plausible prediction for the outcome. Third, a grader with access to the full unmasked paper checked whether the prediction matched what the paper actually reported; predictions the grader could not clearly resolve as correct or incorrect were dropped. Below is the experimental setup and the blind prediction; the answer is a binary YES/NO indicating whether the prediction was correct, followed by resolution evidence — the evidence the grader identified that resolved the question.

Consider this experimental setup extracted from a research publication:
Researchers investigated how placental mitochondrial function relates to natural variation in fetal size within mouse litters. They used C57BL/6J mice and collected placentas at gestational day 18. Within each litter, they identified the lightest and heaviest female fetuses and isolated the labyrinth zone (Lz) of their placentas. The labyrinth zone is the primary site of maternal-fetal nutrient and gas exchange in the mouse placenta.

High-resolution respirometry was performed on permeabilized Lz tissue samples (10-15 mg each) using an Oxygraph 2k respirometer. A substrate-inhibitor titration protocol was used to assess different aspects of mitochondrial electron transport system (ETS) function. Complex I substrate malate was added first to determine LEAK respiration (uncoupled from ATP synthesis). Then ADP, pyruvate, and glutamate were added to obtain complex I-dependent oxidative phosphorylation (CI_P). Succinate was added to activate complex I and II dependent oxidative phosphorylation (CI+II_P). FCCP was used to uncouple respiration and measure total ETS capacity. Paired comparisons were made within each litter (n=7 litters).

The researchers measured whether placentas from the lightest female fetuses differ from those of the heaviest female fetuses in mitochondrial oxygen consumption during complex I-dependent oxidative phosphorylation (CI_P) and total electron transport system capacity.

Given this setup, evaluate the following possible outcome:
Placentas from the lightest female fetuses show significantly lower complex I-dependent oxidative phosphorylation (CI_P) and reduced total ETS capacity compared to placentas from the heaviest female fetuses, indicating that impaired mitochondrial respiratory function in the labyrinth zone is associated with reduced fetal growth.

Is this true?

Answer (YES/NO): NO